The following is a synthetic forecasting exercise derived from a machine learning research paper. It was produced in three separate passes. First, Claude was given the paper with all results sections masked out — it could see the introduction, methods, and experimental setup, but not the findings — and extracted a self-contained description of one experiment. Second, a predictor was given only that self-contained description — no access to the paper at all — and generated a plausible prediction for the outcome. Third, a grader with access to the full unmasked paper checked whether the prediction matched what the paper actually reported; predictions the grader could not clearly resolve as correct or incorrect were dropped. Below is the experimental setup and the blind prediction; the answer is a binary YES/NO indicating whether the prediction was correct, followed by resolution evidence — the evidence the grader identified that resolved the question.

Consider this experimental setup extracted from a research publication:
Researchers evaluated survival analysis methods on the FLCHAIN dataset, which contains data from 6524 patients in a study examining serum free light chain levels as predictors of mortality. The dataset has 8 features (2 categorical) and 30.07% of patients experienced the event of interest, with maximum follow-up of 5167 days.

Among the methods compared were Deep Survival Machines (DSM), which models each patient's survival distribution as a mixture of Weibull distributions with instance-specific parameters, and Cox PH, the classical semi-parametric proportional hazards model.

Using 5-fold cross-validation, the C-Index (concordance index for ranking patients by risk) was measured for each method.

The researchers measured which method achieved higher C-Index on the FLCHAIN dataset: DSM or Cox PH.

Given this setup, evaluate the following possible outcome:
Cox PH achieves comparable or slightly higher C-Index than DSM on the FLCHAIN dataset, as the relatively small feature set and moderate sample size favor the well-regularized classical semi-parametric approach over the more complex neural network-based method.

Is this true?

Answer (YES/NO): NO